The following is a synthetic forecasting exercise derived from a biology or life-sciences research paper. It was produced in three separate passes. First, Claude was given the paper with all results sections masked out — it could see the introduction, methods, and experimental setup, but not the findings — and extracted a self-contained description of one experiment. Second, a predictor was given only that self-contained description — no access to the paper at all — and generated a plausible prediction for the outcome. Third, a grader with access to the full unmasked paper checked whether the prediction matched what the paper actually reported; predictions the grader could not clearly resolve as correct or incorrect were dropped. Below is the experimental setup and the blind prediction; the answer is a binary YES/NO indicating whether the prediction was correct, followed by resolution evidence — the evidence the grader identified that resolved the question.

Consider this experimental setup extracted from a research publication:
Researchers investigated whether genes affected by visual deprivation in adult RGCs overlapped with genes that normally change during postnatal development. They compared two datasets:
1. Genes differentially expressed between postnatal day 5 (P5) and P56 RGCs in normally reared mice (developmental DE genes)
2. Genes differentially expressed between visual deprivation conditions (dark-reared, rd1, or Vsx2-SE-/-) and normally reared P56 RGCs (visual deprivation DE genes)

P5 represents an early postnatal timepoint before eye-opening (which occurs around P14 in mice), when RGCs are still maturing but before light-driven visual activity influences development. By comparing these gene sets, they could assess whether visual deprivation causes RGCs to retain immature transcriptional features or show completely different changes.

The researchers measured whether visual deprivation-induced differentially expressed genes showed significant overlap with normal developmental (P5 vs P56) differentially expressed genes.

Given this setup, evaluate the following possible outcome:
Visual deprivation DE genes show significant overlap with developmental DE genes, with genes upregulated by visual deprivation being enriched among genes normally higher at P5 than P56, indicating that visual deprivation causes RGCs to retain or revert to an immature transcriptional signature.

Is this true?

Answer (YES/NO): YES